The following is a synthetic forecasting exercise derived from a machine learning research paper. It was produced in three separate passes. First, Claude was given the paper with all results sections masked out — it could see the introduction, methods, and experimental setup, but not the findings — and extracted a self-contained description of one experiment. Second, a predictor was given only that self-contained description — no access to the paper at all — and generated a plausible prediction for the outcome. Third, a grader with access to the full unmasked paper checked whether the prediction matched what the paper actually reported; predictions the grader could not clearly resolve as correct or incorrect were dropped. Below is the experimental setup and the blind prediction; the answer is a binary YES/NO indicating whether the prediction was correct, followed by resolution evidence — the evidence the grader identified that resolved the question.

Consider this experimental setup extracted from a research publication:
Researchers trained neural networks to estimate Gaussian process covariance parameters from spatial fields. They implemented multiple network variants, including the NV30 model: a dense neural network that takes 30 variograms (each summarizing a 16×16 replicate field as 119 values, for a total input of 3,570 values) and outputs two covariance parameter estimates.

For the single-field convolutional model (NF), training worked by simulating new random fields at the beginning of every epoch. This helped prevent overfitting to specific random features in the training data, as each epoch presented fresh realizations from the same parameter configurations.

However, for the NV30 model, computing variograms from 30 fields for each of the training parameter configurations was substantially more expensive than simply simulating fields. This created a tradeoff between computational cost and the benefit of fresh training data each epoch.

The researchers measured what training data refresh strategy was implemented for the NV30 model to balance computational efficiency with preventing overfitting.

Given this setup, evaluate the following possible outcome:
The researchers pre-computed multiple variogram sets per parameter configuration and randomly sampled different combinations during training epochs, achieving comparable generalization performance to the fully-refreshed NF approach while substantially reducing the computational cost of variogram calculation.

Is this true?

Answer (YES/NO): NO